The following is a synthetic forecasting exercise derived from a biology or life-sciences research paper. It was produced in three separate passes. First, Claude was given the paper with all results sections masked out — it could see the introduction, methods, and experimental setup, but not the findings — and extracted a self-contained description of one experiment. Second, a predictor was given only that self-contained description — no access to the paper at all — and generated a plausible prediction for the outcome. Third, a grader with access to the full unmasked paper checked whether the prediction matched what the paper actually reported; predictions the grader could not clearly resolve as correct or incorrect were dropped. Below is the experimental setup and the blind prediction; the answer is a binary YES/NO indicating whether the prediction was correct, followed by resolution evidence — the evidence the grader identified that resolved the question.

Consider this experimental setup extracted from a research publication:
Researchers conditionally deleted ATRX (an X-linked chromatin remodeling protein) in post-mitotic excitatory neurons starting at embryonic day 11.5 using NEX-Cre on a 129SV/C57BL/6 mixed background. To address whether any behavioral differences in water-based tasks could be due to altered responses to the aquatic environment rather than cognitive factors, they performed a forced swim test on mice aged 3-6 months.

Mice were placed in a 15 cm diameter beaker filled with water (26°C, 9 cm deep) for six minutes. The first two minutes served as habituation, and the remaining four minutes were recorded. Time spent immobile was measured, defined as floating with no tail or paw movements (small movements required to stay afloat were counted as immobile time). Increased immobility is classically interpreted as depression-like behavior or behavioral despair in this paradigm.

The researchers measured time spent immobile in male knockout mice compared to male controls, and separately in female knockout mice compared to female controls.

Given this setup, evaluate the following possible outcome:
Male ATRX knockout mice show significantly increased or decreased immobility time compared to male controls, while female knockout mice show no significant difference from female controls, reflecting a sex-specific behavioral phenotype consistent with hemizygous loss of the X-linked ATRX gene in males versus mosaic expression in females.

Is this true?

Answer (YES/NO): NO